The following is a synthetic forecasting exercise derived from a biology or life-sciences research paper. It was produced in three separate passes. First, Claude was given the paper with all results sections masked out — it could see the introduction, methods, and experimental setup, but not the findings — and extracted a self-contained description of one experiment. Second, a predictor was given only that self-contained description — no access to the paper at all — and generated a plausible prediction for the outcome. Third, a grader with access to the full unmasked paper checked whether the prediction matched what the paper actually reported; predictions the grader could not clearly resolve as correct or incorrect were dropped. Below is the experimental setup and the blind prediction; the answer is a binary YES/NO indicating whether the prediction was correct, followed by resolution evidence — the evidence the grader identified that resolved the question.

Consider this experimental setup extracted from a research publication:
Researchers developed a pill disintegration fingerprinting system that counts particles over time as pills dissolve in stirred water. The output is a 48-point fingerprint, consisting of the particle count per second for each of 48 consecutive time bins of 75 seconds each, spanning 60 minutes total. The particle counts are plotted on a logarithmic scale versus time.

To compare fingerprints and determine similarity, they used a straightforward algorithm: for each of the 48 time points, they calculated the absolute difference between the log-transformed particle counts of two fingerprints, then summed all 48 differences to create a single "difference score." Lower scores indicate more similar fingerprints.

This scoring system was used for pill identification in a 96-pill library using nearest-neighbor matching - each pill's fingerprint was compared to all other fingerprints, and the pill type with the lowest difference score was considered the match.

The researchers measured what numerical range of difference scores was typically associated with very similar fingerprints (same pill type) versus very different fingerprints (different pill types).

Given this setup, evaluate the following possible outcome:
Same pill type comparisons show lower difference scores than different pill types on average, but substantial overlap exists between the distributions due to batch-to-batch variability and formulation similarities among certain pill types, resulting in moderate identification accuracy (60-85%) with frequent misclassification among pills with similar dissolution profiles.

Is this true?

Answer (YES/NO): NO